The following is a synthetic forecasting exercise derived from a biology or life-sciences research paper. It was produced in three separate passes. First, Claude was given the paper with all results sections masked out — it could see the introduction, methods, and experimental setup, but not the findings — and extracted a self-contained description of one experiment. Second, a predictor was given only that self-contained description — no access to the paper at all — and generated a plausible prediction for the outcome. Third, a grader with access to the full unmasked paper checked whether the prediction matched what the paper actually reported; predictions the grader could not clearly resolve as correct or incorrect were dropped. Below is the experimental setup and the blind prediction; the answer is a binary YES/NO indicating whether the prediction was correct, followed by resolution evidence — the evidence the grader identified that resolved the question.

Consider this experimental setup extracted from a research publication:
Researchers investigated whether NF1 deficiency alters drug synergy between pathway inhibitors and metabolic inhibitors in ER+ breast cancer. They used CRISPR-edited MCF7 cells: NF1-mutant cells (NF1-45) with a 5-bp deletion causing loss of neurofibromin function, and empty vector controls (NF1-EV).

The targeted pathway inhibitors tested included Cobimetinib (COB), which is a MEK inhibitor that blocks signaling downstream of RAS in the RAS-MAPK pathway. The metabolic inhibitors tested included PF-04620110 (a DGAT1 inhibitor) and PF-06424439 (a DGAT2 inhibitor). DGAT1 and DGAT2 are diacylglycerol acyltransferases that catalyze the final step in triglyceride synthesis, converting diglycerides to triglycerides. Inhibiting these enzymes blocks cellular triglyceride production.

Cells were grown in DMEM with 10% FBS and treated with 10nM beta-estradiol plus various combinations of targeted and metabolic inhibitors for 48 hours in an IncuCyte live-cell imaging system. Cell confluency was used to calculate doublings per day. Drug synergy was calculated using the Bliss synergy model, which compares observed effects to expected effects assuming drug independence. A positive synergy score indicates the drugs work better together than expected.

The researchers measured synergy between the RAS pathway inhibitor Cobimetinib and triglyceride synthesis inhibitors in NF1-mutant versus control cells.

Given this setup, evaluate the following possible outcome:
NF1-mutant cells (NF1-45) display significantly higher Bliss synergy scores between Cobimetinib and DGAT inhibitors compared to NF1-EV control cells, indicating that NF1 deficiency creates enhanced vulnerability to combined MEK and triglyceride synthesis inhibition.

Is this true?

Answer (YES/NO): YES